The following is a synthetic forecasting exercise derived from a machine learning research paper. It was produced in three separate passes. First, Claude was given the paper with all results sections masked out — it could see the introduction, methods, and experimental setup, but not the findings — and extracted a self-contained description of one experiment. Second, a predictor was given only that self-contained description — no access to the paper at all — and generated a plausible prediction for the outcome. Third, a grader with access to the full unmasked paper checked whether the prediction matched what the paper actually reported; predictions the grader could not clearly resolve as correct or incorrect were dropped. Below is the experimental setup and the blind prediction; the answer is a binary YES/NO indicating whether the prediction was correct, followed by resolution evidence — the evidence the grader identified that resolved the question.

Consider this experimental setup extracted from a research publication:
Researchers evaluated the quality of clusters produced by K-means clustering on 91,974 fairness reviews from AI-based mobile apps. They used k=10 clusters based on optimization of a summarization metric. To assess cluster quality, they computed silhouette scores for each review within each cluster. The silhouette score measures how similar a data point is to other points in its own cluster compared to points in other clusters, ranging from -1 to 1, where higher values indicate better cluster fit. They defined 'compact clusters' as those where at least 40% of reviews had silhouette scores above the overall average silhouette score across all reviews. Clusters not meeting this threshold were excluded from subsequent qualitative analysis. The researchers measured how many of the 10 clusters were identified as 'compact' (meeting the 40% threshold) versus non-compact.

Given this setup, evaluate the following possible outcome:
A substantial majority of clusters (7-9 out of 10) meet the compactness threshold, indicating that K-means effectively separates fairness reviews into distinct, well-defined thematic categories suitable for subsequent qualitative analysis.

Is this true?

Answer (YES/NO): YES